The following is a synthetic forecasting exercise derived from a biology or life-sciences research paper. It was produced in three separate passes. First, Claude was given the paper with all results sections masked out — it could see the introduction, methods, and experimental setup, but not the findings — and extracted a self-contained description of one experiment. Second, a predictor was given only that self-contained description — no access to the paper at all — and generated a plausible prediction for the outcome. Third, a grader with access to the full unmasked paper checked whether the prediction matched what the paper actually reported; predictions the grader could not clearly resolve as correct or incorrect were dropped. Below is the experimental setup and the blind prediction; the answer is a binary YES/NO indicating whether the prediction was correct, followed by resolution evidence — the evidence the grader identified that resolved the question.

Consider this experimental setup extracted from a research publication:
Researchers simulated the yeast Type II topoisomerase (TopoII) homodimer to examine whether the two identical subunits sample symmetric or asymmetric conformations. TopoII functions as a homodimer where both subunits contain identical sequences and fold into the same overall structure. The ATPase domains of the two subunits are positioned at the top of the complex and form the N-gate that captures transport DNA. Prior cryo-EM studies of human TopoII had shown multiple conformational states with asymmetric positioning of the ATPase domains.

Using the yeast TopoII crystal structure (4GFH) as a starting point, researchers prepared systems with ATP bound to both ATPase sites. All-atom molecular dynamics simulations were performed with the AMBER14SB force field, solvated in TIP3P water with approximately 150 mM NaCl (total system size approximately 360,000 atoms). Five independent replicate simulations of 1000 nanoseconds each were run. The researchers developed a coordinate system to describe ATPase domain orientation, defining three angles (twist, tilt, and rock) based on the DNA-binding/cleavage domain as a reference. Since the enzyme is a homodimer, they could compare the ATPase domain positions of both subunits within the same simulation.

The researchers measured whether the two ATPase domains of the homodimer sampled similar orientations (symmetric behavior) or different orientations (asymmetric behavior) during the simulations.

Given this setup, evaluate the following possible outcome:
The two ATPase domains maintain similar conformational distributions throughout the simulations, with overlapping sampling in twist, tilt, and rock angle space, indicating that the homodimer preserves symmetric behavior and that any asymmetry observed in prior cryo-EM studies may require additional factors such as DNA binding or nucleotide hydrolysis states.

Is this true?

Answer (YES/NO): NO